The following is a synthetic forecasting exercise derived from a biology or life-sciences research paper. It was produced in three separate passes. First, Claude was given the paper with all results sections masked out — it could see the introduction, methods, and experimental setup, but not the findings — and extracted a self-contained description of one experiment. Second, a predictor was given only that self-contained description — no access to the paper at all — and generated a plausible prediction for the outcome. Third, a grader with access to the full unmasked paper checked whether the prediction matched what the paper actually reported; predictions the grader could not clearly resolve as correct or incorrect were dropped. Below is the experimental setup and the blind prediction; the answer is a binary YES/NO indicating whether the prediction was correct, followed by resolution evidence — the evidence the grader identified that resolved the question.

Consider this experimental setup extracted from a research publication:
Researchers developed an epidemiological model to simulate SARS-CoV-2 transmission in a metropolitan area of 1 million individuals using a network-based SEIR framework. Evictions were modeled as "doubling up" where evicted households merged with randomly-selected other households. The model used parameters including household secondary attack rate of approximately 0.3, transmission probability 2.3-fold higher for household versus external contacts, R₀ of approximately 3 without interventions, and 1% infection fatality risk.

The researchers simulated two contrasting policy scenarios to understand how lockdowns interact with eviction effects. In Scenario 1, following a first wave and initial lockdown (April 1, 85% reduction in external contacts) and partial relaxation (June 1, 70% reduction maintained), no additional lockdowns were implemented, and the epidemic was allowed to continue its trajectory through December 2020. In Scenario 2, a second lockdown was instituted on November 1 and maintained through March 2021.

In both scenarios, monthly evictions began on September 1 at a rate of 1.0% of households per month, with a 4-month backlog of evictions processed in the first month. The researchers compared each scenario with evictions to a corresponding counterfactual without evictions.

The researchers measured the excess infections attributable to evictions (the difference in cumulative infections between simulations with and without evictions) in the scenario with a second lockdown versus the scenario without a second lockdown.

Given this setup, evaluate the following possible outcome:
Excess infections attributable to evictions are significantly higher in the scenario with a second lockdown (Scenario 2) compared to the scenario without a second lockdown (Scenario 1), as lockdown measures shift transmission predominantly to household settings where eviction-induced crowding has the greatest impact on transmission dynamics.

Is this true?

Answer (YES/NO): NO